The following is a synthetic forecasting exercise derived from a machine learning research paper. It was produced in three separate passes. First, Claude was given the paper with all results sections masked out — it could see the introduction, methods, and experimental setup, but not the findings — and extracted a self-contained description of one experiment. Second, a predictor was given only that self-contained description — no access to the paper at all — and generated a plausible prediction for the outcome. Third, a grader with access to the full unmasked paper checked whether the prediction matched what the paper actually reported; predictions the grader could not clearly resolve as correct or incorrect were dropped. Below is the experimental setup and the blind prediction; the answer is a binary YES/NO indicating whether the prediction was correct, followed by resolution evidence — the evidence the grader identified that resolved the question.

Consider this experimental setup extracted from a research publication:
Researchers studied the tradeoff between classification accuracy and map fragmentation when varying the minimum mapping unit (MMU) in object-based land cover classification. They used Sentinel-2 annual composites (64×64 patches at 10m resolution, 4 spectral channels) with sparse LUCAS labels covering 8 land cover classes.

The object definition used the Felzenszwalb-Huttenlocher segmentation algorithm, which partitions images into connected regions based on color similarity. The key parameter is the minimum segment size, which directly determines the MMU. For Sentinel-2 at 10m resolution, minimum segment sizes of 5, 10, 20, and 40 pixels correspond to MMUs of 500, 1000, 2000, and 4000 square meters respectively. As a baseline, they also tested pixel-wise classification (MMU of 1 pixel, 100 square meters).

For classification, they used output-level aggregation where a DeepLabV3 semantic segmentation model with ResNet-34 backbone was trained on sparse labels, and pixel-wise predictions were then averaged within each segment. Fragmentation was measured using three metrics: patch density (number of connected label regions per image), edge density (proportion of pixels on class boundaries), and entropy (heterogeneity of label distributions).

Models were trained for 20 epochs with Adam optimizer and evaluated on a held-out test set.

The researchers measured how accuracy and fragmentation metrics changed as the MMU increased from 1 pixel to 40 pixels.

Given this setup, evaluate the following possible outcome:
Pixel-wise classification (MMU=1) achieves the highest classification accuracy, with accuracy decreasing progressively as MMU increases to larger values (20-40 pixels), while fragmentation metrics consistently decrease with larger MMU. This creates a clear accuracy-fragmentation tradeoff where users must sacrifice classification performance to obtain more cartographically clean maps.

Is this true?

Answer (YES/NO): NO